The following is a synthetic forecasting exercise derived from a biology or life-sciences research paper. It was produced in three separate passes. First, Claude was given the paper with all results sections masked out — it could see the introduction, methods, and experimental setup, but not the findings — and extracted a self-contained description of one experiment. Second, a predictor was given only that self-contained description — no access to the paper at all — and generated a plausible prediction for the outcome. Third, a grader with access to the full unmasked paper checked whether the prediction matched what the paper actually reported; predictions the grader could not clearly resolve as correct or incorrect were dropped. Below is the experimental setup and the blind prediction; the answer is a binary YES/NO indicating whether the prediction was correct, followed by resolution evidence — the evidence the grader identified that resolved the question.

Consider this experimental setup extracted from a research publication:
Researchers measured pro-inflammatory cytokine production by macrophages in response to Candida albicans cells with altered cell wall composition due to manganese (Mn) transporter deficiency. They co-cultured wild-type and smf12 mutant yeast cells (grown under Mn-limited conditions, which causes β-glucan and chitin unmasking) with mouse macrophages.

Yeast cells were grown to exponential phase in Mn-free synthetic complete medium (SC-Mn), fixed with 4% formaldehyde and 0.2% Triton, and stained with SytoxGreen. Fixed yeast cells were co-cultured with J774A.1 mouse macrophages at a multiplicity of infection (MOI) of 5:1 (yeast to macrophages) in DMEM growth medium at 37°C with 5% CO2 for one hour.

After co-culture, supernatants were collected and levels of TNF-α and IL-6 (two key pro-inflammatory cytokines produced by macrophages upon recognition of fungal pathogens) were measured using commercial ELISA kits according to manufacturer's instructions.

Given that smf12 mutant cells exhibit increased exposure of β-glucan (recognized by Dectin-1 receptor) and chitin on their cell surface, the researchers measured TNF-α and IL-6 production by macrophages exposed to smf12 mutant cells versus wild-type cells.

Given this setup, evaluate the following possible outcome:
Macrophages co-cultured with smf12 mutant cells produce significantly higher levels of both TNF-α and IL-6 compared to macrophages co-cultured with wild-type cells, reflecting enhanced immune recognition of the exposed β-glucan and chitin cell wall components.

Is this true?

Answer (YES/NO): NO